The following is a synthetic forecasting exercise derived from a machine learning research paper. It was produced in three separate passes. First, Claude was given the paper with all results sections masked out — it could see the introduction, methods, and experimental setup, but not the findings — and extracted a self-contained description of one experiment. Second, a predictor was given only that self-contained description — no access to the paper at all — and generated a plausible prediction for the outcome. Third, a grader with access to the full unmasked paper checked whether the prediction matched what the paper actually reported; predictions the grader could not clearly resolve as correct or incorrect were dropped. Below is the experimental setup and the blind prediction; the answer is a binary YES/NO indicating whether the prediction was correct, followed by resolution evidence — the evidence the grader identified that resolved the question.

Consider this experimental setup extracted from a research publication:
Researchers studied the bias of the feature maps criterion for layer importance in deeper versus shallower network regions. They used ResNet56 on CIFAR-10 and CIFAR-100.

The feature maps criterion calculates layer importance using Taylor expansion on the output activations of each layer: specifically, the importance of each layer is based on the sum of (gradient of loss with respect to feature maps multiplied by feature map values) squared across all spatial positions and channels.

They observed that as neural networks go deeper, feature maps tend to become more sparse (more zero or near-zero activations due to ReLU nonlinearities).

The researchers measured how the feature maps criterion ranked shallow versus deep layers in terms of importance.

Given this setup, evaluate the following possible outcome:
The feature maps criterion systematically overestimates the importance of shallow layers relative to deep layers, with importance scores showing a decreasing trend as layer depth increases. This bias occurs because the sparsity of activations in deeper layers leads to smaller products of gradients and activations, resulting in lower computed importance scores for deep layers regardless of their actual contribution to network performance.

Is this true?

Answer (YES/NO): YES